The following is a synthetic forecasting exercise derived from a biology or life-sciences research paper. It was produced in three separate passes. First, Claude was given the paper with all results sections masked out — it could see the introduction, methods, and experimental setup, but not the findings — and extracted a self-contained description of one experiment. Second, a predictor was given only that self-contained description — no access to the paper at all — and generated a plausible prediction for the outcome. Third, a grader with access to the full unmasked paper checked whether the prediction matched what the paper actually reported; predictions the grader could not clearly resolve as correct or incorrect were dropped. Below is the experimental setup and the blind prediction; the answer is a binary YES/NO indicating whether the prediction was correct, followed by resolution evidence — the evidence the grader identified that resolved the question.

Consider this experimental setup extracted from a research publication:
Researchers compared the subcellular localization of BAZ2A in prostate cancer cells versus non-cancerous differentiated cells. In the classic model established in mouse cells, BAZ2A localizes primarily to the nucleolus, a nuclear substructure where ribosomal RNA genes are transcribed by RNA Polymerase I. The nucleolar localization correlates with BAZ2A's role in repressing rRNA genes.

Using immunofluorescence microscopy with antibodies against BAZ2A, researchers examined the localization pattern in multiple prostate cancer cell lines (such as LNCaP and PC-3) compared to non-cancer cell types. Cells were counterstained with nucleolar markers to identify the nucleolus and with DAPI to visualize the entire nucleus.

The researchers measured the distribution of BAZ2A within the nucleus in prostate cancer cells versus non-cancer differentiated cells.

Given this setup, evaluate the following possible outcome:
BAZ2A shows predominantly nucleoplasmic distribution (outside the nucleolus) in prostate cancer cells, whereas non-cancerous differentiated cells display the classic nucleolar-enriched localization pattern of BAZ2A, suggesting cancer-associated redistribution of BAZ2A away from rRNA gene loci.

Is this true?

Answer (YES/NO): YES